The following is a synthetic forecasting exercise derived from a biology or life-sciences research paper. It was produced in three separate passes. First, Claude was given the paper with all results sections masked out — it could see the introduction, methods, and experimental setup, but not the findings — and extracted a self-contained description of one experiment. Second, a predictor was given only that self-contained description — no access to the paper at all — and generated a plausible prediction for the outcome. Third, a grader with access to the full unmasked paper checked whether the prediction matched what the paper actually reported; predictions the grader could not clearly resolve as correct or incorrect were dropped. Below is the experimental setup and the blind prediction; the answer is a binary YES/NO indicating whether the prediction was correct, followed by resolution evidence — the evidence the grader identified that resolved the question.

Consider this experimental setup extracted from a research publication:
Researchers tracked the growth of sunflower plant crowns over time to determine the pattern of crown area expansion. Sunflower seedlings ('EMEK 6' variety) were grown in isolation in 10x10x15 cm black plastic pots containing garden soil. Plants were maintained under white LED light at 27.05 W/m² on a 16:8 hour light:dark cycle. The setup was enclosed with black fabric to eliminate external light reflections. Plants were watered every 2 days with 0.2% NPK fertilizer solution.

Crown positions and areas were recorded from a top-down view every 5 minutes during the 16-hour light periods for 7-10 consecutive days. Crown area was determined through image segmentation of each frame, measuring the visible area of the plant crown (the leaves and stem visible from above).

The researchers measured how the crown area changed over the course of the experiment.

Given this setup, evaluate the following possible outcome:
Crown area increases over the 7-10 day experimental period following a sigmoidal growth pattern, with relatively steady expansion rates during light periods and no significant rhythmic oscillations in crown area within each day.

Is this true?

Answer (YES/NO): NO